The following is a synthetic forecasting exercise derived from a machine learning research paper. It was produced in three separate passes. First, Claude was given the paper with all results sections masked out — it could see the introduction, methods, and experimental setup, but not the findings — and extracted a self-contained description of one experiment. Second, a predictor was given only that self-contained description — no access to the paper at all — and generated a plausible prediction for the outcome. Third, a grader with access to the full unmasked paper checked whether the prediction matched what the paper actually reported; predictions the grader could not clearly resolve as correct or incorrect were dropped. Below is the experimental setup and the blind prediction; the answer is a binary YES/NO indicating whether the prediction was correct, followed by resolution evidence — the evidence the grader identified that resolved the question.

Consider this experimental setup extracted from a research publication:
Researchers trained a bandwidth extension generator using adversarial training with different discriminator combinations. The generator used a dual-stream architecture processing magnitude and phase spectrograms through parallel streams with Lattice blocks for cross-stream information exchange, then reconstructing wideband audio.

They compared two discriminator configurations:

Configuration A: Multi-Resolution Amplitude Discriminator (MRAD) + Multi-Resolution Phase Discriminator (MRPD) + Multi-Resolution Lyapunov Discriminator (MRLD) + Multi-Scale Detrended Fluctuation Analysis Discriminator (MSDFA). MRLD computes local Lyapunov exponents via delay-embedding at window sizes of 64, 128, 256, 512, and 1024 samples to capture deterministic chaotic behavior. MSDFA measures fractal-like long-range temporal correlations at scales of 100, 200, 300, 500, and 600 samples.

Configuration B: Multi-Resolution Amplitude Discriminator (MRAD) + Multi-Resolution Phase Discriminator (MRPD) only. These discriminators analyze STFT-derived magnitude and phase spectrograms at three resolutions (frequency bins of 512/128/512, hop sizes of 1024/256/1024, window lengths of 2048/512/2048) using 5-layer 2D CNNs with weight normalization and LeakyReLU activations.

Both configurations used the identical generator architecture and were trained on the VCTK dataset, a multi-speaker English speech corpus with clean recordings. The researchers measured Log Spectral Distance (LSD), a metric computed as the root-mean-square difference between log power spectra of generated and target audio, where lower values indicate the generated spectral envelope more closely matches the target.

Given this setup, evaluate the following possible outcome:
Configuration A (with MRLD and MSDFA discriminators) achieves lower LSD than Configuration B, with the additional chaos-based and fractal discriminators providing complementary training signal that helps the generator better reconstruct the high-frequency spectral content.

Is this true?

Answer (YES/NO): YES